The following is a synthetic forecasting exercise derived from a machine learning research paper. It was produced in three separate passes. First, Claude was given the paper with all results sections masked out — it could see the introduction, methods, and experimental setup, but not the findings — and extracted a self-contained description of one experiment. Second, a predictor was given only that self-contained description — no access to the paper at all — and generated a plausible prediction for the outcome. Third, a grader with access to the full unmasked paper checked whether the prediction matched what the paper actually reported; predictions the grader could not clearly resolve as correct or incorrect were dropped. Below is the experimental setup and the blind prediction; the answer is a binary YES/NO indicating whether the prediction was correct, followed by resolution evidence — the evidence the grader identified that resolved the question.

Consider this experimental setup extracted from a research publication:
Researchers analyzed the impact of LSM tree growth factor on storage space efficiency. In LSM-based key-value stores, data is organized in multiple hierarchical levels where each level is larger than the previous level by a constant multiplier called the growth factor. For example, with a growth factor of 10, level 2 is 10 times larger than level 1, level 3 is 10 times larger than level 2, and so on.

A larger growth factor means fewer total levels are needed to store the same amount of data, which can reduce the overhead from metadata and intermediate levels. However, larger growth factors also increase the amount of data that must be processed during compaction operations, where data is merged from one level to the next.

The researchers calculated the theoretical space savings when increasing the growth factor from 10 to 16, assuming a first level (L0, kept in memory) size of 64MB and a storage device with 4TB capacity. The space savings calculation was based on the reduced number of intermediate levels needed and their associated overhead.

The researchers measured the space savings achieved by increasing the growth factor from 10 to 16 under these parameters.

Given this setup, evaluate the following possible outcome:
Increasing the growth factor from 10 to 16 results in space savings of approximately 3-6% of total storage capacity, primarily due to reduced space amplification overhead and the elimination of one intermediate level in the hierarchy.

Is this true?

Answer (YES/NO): YES